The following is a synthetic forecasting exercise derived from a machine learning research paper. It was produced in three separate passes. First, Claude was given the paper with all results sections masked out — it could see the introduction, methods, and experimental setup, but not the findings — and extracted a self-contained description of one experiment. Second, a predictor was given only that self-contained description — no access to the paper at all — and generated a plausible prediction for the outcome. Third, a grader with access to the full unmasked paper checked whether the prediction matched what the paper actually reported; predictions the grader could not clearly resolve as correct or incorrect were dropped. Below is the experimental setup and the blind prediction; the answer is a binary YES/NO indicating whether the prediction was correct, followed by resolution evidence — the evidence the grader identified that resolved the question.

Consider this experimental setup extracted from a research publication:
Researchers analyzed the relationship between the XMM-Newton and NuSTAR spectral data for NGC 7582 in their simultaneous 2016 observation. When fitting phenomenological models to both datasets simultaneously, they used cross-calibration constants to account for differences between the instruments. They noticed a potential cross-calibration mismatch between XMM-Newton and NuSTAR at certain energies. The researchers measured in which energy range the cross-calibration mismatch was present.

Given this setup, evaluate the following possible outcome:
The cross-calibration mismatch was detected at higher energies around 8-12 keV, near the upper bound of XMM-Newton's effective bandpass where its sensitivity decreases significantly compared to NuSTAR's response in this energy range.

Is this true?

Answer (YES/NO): NO